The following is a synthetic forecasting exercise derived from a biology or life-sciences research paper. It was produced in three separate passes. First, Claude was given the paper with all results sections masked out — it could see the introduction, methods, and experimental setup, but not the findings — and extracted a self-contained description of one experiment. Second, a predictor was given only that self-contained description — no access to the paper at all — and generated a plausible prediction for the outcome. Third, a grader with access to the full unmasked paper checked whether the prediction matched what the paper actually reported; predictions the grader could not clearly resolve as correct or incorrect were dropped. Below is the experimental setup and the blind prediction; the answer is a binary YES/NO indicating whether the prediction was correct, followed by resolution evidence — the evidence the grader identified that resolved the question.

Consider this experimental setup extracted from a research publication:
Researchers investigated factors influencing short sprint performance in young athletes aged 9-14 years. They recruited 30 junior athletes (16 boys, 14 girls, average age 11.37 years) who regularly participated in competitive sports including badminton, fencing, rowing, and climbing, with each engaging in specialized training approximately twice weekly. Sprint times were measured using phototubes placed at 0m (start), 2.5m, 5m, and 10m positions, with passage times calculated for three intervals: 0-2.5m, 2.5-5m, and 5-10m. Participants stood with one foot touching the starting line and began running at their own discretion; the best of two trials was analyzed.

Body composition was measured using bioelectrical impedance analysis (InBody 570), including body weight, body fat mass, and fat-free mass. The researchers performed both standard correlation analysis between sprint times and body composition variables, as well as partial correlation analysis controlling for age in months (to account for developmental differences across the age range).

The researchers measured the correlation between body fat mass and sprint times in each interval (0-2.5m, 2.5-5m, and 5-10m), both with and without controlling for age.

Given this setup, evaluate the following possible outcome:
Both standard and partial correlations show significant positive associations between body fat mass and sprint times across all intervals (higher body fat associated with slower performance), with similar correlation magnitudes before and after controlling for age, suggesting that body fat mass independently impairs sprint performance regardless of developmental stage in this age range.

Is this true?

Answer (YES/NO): NO